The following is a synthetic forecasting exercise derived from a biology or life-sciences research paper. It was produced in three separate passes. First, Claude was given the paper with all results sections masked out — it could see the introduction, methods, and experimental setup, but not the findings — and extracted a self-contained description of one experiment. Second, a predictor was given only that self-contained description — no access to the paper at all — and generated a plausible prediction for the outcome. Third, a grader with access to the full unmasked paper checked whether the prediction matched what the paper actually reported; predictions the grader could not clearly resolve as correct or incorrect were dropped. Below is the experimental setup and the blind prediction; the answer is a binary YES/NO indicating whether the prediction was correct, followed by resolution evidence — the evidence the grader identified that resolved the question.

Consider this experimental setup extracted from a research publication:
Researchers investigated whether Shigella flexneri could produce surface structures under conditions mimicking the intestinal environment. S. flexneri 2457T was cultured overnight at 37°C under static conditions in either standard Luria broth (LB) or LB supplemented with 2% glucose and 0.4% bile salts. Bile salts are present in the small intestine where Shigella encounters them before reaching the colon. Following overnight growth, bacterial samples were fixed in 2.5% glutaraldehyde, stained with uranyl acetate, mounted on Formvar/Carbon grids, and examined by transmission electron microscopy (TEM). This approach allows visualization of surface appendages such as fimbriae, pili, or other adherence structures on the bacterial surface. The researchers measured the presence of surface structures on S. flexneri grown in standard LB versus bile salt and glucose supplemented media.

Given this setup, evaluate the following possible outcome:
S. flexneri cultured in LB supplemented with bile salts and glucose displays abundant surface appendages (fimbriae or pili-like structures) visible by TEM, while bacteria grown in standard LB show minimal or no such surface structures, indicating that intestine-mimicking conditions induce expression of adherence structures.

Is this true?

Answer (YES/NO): YES